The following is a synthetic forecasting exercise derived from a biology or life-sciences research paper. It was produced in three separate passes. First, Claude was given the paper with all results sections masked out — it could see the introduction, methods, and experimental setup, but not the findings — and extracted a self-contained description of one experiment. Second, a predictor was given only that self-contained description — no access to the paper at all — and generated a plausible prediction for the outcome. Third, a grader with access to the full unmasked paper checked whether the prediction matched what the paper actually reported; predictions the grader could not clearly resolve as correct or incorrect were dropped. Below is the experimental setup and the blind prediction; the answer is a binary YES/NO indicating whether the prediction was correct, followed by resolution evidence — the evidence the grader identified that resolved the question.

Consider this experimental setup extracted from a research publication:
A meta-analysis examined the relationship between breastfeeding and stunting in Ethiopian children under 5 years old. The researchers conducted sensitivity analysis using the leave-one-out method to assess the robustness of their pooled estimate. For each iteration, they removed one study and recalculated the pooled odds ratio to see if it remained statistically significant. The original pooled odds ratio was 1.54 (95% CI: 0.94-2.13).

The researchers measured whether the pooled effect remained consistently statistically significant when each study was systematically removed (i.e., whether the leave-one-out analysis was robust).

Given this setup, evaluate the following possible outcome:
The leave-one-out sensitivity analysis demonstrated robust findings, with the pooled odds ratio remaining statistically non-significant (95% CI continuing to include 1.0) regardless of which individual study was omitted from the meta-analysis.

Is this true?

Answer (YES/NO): NO